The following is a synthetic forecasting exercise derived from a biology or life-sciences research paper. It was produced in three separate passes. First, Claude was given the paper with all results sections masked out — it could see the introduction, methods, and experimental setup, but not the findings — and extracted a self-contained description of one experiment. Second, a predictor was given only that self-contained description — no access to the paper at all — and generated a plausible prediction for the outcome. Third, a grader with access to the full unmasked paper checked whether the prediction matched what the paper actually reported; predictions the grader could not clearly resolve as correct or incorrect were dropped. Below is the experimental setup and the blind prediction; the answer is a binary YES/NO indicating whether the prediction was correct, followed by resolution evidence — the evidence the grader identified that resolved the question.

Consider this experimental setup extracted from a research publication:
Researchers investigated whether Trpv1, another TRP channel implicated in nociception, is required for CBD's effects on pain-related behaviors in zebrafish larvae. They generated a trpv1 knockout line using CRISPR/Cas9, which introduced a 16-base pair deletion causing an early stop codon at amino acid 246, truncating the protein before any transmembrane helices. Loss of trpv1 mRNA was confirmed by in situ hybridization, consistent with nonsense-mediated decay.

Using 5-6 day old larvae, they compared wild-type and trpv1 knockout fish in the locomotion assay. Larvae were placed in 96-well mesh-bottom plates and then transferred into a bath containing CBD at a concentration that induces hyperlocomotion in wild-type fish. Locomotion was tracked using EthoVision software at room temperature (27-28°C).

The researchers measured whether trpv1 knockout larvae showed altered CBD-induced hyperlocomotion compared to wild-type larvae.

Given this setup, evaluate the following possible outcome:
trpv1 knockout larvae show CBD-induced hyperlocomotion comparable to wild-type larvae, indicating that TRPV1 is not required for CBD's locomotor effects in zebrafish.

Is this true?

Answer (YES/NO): YES